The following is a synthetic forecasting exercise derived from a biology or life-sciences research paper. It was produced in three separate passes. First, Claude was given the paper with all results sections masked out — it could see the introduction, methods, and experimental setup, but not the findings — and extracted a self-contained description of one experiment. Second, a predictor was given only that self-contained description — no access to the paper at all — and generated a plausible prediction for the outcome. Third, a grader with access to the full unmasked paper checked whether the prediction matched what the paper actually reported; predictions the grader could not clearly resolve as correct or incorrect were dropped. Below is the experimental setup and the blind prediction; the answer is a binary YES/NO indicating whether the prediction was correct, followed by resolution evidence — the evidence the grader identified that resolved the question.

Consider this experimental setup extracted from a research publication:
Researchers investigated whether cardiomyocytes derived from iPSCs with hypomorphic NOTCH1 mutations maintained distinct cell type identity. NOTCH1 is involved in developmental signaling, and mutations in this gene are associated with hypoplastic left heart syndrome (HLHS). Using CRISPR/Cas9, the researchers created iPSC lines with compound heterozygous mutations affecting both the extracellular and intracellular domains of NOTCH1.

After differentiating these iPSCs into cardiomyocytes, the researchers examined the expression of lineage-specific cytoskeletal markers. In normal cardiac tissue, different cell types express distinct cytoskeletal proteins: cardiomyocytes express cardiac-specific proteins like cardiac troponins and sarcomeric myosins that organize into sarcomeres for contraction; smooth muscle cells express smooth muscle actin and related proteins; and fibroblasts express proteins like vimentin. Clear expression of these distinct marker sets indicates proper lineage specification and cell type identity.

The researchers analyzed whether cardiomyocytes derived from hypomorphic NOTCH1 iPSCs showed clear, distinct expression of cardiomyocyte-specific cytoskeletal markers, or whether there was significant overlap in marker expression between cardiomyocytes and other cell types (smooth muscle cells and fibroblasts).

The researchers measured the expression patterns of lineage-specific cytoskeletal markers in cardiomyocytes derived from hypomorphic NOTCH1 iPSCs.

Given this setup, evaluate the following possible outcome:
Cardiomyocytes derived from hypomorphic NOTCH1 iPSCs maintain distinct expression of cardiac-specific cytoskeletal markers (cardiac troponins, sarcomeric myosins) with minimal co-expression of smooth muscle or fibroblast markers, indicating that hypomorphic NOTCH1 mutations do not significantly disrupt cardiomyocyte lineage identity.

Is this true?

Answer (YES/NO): NO